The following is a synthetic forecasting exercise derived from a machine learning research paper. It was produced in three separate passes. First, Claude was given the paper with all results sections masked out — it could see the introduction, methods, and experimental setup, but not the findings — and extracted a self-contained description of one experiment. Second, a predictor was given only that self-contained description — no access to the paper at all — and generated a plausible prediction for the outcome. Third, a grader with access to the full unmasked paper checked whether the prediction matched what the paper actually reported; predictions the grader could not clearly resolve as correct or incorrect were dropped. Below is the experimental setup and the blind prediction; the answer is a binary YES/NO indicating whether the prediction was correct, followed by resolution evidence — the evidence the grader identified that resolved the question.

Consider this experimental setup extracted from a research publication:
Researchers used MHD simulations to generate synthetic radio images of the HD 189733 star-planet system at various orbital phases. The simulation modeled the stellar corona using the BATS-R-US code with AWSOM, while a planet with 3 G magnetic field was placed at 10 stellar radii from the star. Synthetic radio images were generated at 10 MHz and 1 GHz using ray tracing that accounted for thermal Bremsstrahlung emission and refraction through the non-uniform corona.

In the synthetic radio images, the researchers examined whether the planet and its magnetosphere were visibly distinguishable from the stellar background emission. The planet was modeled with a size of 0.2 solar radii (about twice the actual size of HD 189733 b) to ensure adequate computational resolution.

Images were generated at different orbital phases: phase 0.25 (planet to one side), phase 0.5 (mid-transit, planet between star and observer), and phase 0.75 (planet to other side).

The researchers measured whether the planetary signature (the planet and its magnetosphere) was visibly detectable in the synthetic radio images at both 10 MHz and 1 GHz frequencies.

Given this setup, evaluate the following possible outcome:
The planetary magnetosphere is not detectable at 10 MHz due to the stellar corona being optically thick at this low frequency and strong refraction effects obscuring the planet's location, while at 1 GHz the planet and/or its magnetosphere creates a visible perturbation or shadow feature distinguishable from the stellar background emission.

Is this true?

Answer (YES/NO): NO